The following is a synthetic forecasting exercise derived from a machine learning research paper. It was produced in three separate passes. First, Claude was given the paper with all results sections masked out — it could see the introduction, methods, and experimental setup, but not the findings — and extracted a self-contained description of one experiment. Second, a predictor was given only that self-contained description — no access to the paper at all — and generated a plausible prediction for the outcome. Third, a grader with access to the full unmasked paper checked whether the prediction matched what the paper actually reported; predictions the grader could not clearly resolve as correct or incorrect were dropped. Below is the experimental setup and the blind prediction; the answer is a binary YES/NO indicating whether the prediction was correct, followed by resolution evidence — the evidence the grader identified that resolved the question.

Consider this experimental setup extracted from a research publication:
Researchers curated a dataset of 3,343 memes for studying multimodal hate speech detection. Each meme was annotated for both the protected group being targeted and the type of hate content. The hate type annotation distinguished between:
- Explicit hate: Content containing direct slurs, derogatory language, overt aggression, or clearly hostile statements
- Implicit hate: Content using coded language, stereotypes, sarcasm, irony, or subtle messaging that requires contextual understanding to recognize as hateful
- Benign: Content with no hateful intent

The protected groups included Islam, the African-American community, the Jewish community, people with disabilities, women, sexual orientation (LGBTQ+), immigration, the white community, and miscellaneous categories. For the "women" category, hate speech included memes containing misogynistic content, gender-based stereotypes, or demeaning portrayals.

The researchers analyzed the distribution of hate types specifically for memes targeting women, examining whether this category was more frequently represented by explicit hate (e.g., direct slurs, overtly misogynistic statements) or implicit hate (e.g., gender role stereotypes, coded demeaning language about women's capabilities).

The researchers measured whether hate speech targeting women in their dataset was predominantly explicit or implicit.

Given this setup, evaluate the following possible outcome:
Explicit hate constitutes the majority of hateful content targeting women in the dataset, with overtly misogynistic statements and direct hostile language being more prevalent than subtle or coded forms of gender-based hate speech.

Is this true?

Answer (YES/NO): NO